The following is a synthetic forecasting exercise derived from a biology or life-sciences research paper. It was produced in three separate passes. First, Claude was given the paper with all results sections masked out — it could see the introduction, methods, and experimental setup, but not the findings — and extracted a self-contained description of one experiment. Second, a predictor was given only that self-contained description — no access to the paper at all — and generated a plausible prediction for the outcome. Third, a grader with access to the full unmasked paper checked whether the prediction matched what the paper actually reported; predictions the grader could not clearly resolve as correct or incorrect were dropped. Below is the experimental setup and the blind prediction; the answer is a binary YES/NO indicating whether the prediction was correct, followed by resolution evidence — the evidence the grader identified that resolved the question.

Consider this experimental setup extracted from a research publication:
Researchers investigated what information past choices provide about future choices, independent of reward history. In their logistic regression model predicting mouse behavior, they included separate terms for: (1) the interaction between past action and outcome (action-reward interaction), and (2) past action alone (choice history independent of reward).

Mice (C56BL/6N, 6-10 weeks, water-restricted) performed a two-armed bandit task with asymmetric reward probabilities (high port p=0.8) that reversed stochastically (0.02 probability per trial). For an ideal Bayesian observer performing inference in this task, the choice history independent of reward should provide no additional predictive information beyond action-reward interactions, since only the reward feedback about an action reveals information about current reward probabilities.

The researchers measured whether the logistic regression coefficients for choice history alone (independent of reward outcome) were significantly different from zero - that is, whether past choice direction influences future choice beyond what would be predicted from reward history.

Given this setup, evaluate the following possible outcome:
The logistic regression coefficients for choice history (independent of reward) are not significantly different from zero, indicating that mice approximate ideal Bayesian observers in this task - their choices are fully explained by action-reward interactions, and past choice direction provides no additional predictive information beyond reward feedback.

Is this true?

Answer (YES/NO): NO